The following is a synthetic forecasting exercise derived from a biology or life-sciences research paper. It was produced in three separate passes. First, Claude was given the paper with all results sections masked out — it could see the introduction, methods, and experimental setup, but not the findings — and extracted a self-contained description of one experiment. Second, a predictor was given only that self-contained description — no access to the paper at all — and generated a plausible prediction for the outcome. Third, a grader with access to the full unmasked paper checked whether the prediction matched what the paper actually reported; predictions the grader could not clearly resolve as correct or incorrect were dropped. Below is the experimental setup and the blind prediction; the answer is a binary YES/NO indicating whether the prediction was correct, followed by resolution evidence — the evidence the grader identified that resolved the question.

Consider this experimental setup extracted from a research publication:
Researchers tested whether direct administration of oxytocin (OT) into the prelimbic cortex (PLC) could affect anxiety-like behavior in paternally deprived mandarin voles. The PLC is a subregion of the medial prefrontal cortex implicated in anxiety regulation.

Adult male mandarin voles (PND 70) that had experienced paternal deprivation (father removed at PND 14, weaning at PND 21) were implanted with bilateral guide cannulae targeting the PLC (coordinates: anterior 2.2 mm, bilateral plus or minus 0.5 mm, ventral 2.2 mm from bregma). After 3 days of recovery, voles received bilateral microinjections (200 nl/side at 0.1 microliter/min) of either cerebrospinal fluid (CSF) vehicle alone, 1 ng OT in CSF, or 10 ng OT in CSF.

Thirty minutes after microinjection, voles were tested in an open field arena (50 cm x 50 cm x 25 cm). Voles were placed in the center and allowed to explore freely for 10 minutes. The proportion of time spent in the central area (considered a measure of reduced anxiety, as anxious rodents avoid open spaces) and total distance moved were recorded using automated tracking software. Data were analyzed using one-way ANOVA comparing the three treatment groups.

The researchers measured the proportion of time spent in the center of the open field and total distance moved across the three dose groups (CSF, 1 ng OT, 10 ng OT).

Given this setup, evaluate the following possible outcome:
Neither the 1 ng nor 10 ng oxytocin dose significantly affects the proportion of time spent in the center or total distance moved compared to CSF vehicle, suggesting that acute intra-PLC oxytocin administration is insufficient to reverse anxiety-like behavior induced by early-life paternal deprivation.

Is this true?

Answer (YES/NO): NO